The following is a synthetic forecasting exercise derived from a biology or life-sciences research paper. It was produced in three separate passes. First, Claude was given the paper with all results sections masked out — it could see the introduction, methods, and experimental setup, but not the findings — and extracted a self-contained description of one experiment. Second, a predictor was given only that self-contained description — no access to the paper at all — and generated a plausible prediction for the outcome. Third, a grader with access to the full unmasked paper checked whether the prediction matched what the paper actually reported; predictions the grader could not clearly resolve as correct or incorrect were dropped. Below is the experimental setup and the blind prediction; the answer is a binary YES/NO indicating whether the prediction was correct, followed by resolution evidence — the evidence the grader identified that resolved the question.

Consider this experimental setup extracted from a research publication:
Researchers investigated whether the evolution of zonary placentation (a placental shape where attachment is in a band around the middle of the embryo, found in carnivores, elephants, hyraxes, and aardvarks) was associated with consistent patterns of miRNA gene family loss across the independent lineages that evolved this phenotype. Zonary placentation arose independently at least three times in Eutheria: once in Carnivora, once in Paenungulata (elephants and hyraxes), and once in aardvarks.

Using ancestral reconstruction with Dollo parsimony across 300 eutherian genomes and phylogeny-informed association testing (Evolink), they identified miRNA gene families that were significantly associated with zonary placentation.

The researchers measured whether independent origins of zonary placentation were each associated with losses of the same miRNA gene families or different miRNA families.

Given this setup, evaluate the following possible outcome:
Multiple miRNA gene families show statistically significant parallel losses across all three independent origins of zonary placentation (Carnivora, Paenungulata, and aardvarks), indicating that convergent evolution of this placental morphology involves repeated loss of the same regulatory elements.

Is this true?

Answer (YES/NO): YES